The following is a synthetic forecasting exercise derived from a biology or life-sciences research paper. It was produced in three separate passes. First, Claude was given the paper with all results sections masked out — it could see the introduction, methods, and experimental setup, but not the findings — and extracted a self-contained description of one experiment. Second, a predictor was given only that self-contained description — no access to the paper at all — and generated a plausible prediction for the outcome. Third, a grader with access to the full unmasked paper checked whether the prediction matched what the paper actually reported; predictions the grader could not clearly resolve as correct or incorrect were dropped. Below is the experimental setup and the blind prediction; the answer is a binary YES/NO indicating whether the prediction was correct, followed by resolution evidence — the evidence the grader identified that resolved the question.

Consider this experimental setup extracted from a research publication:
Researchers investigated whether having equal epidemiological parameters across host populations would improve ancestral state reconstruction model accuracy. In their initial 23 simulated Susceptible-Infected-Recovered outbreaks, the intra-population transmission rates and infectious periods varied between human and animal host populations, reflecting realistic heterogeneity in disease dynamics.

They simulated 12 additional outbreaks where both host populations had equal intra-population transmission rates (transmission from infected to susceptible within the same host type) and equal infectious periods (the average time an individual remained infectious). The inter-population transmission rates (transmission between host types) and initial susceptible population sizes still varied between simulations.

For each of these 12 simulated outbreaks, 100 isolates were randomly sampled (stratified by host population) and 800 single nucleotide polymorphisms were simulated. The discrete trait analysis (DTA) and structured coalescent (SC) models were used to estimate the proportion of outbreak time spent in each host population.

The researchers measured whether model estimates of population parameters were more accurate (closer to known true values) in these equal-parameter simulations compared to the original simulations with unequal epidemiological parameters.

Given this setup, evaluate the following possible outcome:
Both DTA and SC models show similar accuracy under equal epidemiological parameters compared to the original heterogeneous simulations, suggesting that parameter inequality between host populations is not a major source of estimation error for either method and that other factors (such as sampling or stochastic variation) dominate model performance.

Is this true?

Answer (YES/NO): NO